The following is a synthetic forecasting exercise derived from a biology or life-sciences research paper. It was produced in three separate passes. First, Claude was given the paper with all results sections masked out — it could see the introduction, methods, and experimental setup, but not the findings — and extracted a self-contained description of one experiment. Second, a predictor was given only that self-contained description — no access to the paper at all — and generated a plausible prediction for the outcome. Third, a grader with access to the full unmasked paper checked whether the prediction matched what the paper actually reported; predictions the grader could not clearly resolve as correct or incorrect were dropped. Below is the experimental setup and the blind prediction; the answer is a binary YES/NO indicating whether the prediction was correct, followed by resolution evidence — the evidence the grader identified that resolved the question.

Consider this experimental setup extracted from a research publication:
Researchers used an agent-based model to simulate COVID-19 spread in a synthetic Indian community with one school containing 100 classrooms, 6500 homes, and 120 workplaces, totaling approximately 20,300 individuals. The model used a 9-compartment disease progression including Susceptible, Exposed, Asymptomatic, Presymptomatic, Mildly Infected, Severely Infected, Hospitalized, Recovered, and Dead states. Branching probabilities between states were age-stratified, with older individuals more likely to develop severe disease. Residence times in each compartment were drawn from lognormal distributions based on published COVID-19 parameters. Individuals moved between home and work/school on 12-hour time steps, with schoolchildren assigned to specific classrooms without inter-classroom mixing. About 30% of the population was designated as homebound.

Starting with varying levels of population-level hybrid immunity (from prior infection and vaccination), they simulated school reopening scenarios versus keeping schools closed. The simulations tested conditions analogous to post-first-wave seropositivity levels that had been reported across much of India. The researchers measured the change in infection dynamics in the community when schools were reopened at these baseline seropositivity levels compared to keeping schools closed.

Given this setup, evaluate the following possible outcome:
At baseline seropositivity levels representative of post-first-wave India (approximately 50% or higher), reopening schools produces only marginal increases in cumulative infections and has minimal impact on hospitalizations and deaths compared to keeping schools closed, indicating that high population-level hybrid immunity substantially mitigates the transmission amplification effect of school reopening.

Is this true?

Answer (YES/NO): YES